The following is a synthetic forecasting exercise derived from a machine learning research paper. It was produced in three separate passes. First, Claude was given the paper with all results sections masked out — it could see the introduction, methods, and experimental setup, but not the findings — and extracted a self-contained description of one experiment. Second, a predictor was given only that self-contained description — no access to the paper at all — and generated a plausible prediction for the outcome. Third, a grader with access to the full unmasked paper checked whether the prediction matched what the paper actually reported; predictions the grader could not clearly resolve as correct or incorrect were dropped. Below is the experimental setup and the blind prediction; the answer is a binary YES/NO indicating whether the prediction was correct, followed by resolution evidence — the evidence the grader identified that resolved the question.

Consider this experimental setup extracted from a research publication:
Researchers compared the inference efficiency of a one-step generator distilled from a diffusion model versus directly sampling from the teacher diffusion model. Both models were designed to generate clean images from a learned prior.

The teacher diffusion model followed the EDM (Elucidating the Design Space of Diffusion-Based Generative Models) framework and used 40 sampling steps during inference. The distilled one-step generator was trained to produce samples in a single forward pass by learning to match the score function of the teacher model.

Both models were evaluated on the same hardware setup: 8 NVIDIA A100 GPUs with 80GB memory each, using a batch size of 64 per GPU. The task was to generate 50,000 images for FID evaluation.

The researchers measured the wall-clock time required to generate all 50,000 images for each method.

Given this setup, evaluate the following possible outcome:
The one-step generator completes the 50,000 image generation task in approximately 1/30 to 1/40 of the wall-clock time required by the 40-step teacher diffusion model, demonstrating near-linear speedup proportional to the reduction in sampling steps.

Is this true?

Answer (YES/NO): NO